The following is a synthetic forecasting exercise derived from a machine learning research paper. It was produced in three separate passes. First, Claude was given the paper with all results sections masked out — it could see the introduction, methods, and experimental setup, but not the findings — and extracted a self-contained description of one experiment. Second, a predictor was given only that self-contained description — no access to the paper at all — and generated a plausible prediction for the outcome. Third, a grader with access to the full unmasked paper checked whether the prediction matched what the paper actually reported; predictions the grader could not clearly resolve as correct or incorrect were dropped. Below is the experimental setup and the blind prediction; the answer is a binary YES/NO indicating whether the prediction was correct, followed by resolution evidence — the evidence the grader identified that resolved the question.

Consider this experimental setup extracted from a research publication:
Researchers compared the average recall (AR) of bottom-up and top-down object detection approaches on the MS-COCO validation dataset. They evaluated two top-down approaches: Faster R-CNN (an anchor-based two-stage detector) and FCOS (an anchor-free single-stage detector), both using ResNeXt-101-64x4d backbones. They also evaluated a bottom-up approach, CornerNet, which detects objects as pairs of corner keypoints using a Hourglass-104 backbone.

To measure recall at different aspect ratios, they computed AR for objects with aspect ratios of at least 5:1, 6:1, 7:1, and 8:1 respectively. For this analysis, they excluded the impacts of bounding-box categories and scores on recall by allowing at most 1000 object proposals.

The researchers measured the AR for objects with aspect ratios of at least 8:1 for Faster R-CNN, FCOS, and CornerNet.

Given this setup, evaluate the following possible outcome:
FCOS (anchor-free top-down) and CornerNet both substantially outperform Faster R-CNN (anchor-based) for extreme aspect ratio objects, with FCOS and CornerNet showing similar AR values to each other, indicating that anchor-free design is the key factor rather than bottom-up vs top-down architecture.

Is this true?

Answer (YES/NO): NO